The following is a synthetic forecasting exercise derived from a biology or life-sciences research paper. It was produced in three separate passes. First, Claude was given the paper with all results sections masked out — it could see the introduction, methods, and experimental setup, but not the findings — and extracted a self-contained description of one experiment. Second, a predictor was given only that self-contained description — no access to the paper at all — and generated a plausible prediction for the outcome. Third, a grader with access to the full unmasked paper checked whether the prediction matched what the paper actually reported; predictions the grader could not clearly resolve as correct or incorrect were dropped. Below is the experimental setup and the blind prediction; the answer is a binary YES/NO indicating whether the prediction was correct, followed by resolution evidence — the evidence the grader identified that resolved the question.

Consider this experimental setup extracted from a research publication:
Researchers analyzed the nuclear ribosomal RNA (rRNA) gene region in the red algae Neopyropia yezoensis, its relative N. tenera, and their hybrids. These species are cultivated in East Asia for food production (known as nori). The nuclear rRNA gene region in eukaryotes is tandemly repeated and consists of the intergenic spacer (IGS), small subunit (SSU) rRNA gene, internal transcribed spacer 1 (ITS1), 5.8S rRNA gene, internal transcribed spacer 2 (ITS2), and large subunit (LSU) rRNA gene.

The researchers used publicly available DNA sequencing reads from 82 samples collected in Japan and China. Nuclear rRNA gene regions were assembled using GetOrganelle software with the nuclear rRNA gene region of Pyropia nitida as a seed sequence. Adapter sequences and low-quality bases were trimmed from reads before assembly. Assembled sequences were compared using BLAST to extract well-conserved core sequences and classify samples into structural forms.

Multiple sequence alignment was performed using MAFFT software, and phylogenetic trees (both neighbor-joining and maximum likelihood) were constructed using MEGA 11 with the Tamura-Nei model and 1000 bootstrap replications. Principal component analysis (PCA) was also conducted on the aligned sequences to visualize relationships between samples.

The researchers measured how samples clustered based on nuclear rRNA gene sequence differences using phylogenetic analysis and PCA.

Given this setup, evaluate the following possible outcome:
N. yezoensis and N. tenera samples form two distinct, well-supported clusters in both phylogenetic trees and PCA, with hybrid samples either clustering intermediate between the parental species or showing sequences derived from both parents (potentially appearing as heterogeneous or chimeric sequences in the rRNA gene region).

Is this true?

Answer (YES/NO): NO